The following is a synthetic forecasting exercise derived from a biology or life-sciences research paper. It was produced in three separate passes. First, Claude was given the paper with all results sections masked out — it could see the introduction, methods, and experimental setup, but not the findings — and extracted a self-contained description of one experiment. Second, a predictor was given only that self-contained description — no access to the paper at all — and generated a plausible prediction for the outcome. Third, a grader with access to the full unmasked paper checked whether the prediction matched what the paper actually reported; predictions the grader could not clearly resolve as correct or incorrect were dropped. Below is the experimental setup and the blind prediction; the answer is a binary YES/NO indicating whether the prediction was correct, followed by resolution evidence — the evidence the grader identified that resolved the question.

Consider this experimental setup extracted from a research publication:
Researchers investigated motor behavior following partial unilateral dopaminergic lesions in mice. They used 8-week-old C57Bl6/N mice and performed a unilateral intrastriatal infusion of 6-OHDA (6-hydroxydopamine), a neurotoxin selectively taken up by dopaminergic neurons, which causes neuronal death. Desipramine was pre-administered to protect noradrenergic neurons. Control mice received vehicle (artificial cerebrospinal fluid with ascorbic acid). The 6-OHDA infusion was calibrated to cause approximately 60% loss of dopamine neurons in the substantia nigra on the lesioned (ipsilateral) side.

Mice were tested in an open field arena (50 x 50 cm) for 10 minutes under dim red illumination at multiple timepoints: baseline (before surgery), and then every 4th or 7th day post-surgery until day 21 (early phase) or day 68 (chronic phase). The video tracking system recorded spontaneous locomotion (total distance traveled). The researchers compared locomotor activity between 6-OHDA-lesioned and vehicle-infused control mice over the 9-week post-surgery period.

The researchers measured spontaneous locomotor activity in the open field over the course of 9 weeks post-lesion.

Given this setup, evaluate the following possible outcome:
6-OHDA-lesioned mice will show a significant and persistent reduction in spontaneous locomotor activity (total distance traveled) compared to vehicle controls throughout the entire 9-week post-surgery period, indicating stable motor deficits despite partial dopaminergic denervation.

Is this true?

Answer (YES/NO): NO